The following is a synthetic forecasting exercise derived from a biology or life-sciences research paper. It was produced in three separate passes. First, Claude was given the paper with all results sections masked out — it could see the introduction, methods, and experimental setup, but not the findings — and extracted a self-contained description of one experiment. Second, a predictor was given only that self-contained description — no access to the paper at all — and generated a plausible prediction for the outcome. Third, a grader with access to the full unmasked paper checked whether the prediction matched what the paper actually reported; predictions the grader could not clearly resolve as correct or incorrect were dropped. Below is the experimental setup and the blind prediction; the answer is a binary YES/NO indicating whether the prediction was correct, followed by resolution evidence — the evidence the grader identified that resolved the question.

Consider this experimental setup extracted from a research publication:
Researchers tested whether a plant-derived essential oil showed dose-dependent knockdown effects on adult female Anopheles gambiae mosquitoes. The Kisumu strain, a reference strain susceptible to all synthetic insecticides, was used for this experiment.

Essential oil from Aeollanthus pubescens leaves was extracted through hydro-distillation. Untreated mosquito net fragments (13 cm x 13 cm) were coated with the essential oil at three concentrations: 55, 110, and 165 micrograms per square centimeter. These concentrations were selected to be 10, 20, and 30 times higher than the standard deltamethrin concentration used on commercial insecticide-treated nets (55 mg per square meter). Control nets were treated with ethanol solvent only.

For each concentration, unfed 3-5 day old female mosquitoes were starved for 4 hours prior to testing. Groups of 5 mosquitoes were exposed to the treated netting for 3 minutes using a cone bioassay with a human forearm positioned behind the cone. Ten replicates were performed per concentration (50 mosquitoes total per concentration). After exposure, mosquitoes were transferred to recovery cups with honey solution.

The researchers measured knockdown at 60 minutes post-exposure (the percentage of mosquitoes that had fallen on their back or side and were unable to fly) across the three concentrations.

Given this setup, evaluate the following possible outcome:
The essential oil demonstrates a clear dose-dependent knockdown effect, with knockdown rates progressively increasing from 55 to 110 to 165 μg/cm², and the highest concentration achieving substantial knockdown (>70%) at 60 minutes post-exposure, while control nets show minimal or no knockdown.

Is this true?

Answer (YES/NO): YES